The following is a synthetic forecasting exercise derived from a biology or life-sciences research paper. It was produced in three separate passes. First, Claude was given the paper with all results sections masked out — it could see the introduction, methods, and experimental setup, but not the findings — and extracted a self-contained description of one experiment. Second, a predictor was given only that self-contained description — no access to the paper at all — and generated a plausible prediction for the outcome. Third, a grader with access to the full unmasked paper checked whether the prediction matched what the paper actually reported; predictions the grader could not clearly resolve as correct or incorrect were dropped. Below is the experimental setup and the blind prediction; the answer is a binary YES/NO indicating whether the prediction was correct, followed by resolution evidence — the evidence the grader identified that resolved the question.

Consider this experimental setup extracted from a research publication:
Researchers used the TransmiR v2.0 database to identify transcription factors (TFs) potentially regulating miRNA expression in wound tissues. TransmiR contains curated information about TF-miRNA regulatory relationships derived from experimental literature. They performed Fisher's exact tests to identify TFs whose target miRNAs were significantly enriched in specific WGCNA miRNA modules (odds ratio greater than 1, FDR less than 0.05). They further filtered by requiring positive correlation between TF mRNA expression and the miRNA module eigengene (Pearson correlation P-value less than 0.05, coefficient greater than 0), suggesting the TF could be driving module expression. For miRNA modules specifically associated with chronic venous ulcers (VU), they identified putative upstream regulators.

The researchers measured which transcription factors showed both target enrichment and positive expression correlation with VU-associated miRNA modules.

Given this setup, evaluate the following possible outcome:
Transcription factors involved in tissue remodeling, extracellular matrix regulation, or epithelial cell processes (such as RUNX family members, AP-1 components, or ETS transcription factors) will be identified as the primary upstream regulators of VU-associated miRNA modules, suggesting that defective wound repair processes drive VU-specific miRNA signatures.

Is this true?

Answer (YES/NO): NO